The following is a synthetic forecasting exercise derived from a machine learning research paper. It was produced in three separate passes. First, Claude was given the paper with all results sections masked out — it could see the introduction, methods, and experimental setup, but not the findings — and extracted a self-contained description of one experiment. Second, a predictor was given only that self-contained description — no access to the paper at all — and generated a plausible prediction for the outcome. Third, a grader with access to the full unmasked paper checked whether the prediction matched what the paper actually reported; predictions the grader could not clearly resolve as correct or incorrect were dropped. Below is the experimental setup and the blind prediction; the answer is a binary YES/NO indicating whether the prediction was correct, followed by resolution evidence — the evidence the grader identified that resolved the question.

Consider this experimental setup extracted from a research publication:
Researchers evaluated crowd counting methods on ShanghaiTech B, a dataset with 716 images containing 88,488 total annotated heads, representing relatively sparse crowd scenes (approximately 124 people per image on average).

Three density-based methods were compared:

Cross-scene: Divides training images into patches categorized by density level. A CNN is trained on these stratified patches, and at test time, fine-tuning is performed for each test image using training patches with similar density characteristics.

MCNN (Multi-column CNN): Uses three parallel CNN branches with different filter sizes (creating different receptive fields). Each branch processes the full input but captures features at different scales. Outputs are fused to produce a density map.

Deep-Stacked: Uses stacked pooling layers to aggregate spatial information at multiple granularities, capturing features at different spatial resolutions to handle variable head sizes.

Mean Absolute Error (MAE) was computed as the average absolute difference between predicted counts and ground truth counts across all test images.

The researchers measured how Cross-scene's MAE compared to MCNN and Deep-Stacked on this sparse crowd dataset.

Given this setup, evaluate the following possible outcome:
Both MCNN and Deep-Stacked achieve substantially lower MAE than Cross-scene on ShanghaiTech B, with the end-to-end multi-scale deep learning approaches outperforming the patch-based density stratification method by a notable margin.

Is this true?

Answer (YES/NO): YES